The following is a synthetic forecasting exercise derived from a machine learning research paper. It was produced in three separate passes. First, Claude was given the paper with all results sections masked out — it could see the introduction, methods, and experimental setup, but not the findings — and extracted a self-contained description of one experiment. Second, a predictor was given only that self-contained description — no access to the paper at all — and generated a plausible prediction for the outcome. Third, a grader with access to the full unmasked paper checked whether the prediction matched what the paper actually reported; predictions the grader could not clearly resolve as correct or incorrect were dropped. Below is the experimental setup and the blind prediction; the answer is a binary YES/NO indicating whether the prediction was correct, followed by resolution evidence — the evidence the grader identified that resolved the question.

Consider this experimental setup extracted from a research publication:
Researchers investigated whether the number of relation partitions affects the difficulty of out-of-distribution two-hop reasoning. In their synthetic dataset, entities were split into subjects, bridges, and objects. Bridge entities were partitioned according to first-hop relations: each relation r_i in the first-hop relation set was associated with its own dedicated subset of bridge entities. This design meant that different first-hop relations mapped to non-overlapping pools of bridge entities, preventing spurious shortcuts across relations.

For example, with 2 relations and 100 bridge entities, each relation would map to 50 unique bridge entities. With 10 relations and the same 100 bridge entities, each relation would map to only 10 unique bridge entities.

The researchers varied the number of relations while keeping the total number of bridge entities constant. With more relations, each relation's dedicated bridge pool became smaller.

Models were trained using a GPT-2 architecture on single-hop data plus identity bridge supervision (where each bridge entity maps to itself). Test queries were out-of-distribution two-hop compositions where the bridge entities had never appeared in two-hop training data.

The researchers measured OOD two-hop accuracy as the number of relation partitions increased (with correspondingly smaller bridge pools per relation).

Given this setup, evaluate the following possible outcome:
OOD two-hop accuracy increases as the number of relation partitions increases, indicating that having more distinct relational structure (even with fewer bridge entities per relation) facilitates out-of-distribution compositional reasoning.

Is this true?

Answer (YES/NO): NO